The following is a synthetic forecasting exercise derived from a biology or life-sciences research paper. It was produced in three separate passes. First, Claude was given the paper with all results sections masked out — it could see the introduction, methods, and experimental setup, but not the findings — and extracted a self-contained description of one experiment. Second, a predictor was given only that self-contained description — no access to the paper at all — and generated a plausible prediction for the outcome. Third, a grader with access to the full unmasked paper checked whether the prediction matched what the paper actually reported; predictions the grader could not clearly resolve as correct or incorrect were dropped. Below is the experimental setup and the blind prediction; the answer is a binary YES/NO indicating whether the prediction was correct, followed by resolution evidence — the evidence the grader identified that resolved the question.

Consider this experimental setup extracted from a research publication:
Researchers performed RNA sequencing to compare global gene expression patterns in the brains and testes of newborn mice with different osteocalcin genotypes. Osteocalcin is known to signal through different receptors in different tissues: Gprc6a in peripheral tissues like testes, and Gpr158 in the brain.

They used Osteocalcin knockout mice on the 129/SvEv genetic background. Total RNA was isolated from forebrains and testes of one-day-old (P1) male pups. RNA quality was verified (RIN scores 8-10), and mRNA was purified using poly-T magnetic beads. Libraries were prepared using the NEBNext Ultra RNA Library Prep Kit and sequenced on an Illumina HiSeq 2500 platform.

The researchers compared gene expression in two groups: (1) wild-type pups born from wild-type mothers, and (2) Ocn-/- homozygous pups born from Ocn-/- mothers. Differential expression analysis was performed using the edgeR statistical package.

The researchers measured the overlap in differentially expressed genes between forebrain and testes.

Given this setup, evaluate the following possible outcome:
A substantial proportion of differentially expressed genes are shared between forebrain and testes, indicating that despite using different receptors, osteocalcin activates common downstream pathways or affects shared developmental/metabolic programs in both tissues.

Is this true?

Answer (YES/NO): NO